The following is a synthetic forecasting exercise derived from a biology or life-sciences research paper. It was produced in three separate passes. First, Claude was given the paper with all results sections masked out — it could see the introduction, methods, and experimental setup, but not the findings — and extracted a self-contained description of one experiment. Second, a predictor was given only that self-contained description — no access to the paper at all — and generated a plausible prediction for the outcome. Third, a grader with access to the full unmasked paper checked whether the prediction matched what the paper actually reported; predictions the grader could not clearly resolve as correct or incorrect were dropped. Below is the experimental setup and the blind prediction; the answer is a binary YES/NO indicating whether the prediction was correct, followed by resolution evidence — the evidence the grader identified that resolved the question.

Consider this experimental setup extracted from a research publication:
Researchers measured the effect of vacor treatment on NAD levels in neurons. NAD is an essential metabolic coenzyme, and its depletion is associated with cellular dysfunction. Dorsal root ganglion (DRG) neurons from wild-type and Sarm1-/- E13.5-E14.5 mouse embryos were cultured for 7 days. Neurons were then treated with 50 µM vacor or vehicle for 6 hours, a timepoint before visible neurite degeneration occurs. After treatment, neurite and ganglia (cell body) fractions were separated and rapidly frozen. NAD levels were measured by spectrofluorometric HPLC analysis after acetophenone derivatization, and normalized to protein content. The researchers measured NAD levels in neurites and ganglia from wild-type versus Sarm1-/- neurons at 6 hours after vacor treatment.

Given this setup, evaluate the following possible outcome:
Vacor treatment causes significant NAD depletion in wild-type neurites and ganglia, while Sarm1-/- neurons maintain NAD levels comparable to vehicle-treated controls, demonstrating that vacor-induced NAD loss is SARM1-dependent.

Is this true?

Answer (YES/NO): YES